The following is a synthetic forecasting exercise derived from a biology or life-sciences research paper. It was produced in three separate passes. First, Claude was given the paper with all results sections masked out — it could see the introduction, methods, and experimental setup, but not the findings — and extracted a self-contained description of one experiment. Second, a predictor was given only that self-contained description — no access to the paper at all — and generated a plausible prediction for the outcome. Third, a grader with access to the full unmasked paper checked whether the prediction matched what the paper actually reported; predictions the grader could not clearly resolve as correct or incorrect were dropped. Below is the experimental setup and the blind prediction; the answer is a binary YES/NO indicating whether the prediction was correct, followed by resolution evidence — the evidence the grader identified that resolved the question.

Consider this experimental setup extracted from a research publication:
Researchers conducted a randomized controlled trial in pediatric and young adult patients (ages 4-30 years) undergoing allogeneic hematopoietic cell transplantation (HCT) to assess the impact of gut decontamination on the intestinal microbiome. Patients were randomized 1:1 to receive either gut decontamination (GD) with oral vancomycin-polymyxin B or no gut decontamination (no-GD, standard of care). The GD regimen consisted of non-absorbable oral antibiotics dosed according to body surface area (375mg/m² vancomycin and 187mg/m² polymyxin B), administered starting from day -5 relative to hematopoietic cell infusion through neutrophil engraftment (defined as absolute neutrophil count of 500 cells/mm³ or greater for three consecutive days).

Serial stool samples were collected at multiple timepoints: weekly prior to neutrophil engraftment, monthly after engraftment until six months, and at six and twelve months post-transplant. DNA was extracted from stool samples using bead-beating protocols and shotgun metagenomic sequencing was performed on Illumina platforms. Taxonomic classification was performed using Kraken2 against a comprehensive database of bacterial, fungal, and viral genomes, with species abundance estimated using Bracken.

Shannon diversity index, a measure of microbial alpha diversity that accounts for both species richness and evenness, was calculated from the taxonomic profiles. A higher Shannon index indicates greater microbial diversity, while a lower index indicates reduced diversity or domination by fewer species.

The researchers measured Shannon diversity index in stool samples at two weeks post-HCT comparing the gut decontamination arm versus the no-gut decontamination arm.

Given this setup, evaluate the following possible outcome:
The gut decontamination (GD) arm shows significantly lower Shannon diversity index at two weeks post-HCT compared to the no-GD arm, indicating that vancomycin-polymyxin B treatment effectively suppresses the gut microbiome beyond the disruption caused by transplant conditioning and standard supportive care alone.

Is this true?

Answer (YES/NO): NO